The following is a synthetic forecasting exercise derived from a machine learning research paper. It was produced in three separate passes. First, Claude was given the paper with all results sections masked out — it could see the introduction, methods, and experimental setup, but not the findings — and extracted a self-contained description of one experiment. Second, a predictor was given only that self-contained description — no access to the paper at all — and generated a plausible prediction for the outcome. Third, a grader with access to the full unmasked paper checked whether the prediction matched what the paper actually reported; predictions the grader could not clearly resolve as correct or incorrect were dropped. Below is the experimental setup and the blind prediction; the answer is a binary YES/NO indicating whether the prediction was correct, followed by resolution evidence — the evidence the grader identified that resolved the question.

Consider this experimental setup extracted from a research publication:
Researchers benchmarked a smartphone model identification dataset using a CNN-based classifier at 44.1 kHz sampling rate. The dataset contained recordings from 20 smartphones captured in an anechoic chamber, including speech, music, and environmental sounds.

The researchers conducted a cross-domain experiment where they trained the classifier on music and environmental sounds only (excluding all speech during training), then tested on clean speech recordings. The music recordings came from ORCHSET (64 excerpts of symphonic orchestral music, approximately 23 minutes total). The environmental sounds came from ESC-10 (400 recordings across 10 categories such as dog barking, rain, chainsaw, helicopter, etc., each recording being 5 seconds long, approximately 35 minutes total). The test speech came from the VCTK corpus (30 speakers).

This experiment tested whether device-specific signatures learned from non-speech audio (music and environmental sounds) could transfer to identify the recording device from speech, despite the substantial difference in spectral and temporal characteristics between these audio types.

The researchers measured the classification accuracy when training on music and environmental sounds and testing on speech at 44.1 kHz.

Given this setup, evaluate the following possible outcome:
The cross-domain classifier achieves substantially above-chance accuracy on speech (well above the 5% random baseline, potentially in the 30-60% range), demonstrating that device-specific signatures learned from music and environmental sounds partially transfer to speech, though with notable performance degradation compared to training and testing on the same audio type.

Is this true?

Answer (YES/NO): NO